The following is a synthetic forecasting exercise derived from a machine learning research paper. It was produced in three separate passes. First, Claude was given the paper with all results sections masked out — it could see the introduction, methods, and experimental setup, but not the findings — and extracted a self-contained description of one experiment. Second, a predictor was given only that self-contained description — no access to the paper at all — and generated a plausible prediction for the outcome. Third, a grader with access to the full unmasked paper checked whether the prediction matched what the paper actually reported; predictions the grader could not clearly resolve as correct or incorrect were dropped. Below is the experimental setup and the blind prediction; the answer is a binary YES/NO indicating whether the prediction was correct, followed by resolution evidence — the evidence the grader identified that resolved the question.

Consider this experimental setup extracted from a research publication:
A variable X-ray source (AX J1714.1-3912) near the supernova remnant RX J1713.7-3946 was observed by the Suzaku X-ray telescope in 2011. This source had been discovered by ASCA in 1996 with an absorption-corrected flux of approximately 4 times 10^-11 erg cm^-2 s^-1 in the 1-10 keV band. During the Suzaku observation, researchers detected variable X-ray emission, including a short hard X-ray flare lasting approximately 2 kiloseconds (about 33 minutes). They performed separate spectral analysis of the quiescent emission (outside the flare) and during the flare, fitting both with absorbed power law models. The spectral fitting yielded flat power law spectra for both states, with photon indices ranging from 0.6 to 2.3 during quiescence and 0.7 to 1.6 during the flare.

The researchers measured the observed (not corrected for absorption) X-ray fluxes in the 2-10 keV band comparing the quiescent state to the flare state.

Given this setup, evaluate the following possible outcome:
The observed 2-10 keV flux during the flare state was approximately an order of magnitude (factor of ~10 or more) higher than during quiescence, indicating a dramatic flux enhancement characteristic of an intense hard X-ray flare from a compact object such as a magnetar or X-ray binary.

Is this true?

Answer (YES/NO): NO